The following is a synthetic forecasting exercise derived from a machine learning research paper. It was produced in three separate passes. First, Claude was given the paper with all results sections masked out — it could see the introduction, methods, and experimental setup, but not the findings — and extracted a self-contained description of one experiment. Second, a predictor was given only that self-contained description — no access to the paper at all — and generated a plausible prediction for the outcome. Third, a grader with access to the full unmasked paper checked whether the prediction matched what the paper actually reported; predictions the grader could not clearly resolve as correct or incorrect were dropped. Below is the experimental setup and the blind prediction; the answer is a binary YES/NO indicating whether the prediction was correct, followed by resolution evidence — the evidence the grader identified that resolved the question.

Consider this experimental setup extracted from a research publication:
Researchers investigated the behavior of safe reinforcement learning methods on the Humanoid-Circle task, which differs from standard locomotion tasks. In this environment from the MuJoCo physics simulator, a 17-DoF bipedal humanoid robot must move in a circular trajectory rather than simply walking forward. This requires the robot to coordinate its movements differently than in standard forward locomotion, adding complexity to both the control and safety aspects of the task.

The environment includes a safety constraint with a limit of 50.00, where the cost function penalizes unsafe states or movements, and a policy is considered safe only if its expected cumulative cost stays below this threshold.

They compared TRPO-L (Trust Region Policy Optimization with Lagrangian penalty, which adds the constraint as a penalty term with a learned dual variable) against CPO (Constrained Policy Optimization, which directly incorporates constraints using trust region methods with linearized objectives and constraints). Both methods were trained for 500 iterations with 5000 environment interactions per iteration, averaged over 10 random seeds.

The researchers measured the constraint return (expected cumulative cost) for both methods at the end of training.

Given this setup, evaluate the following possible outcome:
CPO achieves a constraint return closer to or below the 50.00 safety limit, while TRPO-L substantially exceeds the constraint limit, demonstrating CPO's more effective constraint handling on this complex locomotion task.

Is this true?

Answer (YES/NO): YES